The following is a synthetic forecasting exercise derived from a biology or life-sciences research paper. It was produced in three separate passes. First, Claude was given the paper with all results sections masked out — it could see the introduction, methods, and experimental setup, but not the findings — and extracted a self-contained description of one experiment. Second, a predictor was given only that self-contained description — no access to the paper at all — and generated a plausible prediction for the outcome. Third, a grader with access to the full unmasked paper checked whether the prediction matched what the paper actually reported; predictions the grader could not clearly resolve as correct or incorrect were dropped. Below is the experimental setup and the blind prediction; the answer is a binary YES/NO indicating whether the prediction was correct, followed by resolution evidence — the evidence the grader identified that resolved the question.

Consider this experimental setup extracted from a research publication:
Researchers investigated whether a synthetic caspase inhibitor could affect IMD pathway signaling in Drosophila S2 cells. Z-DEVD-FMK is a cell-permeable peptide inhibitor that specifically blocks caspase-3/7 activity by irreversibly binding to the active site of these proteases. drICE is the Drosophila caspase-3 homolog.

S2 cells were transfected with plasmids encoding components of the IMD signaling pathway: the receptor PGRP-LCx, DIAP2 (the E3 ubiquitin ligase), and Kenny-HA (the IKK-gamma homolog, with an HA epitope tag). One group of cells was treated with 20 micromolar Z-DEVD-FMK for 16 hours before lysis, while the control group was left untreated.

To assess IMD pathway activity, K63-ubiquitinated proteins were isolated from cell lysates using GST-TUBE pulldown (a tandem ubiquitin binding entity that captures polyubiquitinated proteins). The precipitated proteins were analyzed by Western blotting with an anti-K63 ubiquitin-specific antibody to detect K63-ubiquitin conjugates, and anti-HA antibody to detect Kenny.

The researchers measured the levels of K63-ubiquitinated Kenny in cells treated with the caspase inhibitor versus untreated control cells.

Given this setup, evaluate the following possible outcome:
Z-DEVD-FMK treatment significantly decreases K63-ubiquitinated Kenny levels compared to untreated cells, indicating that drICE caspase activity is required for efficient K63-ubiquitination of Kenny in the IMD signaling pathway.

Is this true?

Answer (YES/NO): NO